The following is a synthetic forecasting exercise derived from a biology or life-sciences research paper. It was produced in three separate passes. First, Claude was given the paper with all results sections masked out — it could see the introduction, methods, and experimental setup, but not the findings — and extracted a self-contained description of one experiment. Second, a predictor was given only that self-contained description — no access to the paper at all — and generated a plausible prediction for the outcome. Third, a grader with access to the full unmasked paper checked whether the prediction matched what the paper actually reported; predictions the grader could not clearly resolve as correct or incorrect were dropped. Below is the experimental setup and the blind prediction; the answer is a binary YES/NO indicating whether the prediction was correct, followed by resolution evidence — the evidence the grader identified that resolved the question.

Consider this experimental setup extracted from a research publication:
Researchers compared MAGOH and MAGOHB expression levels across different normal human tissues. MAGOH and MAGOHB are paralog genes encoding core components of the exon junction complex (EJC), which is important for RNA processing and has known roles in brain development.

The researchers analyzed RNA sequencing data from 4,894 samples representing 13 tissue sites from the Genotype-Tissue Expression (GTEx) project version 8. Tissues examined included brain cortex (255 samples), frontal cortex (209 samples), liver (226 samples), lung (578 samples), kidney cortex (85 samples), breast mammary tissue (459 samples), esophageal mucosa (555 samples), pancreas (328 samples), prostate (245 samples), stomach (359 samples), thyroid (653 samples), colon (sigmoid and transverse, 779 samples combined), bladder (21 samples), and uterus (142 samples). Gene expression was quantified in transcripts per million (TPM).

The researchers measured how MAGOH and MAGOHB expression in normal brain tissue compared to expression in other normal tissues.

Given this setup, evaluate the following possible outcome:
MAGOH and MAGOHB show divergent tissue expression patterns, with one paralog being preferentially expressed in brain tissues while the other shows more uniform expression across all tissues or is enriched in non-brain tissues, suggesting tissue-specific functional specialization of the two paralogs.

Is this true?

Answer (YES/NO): NO